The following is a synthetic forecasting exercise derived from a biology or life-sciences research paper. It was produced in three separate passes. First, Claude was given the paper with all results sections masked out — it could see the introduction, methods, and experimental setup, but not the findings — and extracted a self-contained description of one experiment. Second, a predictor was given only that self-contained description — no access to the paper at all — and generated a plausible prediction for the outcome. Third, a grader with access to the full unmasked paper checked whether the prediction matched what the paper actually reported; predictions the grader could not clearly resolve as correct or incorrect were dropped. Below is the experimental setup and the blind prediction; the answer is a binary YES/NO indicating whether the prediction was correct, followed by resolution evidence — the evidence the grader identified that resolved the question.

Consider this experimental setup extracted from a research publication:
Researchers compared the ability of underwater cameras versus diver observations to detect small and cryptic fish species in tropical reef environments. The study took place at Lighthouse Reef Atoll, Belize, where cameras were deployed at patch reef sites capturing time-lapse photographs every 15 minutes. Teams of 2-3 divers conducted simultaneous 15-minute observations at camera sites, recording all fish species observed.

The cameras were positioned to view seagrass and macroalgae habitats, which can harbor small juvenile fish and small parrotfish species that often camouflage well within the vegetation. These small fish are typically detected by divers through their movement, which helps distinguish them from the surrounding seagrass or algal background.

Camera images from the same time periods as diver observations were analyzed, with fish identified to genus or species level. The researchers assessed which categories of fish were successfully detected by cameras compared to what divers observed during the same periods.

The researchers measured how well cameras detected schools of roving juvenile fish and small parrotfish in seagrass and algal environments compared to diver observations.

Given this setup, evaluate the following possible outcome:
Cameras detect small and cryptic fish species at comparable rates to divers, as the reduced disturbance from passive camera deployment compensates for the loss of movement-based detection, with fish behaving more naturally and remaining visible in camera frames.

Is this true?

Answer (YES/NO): NO